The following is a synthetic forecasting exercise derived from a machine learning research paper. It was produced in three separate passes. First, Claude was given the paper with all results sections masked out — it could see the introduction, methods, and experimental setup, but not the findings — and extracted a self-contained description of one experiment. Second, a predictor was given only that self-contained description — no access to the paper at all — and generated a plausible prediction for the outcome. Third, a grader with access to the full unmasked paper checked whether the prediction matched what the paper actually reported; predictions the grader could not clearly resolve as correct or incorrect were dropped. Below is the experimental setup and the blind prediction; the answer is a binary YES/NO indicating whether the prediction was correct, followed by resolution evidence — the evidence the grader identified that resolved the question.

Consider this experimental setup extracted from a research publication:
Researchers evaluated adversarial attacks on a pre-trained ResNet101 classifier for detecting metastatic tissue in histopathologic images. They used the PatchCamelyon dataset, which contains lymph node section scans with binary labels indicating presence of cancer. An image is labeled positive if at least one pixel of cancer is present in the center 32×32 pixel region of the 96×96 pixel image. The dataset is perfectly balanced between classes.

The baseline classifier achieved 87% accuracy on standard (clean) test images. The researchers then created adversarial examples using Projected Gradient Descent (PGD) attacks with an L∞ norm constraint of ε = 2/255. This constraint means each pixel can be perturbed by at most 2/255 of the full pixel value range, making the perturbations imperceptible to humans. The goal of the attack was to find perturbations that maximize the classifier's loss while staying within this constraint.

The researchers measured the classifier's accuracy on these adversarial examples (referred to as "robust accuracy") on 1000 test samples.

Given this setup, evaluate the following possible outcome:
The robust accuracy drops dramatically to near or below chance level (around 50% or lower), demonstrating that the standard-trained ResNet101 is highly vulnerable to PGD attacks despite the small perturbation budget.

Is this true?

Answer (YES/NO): YES